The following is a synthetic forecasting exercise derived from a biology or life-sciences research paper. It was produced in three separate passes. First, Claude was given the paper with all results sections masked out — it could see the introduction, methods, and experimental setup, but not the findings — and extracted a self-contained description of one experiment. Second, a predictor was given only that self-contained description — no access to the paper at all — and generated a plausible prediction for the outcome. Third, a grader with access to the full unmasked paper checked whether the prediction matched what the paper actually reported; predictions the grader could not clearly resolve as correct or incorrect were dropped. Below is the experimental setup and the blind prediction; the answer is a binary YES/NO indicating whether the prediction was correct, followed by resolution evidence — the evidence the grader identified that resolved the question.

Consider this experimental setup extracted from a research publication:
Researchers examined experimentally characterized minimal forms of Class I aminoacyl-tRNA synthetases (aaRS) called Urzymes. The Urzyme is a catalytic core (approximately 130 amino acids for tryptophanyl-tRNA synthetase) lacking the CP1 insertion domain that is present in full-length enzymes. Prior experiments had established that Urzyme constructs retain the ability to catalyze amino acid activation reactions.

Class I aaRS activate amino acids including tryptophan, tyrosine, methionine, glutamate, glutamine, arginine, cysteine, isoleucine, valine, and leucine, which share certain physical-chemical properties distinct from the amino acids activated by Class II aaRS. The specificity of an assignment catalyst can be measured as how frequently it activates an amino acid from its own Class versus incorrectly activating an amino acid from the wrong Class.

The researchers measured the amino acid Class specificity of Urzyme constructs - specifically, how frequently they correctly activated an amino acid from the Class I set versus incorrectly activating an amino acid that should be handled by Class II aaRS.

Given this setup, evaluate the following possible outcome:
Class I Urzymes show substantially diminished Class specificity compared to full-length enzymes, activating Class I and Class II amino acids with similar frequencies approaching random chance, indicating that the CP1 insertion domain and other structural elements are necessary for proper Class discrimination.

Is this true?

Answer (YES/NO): NO